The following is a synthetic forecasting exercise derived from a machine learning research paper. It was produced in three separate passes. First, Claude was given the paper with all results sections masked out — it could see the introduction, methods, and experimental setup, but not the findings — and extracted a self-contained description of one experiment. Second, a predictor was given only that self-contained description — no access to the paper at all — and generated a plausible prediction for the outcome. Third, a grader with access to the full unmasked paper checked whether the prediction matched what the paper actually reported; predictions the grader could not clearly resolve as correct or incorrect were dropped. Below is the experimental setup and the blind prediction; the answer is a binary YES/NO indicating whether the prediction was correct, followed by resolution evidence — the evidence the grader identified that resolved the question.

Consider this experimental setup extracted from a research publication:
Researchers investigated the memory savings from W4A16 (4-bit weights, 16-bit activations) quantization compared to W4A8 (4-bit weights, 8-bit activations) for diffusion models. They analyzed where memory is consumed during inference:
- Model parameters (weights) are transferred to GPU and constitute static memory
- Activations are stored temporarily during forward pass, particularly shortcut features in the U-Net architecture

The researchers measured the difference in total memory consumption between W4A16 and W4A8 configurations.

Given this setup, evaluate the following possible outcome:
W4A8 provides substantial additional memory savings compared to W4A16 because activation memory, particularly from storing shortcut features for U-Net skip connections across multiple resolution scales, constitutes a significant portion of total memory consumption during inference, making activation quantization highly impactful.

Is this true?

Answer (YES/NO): NO